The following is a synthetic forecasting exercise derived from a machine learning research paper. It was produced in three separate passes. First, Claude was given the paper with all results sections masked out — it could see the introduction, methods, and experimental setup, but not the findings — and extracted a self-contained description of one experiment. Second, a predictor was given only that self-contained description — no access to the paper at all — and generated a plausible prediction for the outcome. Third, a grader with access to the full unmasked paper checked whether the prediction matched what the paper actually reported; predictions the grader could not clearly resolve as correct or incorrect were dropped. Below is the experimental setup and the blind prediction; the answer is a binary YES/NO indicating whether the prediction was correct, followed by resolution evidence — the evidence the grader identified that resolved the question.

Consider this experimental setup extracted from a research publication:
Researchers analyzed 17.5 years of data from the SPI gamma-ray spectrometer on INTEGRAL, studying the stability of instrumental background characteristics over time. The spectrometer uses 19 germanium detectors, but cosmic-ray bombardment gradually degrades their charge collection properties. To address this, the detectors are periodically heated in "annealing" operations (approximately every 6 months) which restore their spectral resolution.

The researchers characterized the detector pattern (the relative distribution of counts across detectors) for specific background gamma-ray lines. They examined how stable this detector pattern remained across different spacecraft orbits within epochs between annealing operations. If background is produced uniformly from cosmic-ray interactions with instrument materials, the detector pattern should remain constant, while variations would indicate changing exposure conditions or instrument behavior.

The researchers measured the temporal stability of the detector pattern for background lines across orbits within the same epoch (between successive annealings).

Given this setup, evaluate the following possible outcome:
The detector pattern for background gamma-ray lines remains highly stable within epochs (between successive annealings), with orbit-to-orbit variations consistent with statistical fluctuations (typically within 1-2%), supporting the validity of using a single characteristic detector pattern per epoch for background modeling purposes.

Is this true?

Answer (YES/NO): YES